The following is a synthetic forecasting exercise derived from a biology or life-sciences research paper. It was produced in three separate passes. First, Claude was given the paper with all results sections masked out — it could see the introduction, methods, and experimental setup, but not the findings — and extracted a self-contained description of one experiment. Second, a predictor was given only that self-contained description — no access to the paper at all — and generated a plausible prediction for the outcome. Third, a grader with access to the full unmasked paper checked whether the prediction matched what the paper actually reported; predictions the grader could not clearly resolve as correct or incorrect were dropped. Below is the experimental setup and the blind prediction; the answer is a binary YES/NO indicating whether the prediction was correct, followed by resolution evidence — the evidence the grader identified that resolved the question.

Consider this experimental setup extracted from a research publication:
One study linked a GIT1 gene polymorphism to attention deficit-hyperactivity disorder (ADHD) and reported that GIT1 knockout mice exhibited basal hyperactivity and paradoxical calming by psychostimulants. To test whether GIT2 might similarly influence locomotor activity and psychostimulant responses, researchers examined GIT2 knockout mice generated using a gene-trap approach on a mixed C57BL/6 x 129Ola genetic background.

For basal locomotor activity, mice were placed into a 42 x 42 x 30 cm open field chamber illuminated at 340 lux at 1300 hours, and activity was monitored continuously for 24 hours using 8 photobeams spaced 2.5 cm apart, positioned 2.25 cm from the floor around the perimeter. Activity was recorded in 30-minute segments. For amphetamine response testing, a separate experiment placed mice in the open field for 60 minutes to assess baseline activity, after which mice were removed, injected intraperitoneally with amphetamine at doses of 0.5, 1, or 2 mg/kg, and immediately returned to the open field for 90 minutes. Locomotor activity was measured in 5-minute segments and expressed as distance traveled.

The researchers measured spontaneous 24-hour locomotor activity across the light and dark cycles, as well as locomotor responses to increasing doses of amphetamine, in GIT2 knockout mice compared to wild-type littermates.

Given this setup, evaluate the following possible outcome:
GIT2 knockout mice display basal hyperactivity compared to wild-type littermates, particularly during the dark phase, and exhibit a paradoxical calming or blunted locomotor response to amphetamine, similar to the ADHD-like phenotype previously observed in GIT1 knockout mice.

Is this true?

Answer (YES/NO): NO